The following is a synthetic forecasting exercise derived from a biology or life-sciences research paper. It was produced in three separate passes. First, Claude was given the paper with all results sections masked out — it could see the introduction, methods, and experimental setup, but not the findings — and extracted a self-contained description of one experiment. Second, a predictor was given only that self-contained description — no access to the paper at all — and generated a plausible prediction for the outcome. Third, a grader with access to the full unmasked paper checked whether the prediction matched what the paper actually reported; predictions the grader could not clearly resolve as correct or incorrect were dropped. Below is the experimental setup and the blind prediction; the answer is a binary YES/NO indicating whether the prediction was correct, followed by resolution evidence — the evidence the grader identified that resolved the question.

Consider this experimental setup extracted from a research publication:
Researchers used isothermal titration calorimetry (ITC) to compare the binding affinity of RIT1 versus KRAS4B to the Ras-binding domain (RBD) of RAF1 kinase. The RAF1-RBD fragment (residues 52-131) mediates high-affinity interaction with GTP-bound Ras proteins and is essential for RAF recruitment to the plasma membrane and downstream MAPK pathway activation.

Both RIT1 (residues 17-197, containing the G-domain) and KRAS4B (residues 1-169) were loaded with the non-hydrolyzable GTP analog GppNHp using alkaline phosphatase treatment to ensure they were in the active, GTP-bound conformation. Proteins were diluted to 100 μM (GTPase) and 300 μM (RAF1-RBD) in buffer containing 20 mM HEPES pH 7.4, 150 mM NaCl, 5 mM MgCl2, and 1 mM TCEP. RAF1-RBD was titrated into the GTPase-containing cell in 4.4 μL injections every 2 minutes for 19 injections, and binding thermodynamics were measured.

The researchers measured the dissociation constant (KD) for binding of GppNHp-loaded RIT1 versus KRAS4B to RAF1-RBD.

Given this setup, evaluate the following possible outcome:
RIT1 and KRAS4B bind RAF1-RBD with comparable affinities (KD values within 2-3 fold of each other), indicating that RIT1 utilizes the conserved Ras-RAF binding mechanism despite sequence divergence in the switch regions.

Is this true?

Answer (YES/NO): NO